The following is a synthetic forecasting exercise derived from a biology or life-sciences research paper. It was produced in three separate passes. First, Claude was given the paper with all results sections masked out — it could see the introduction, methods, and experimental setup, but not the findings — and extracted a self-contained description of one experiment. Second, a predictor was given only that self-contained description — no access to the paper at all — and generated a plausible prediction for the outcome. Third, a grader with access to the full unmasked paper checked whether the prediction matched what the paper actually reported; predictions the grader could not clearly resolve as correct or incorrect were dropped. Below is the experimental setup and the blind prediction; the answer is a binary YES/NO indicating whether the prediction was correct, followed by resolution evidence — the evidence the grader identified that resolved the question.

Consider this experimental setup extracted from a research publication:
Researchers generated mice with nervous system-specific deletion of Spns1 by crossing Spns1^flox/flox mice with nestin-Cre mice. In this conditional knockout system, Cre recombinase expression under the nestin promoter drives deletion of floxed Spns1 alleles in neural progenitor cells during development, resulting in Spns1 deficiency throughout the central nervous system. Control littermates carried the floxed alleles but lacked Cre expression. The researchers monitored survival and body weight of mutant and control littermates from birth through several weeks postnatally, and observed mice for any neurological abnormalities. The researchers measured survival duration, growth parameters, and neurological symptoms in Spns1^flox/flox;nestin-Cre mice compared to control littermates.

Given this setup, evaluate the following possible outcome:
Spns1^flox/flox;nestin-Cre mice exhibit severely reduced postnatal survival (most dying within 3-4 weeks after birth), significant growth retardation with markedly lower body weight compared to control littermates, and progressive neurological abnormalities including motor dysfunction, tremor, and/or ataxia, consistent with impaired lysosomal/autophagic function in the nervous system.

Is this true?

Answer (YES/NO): NO